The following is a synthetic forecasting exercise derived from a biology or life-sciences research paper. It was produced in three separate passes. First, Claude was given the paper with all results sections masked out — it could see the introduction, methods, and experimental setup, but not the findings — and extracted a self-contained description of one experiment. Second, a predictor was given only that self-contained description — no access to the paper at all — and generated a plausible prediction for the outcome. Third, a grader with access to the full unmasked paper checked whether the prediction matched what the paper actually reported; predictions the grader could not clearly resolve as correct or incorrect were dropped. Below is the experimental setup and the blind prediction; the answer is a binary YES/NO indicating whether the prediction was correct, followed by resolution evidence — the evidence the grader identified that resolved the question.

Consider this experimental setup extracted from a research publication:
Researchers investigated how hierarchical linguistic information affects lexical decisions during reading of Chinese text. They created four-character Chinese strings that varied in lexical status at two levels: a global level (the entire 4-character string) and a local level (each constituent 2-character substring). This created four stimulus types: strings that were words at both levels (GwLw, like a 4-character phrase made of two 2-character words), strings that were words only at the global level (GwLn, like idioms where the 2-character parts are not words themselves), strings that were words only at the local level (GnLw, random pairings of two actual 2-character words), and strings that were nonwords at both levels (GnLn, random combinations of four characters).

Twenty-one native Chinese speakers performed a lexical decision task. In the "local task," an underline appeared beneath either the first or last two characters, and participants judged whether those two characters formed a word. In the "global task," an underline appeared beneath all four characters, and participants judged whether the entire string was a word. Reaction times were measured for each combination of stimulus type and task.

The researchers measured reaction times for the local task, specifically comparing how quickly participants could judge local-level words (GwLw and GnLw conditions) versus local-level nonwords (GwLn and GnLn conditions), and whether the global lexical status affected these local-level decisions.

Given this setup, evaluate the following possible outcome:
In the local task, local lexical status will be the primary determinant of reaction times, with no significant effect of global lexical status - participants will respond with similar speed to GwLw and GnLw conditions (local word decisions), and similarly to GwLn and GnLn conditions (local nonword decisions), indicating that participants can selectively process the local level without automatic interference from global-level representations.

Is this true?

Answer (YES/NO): NO